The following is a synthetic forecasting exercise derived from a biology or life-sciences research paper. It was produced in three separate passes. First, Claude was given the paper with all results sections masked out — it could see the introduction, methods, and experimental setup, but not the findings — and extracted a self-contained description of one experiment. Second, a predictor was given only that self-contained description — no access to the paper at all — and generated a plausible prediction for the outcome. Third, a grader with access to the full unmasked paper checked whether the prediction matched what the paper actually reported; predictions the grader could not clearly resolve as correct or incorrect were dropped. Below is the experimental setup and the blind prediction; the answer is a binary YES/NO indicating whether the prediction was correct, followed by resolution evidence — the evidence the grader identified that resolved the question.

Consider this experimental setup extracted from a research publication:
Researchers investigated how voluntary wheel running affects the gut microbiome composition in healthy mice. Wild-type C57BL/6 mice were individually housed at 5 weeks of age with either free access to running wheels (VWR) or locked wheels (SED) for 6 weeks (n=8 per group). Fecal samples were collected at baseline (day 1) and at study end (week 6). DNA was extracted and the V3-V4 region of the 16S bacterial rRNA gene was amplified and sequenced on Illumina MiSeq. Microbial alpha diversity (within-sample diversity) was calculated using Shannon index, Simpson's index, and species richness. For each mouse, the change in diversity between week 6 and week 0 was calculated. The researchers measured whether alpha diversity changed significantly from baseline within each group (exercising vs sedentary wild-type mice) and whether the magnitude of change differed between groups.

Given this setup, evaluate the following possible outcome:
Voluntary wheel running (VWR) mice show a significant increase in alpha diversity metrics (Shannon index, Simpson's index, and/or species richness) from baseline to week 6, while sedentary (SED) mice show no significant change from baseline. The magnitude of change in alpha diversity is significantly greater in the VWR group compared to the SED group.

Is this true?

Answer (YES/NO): NO